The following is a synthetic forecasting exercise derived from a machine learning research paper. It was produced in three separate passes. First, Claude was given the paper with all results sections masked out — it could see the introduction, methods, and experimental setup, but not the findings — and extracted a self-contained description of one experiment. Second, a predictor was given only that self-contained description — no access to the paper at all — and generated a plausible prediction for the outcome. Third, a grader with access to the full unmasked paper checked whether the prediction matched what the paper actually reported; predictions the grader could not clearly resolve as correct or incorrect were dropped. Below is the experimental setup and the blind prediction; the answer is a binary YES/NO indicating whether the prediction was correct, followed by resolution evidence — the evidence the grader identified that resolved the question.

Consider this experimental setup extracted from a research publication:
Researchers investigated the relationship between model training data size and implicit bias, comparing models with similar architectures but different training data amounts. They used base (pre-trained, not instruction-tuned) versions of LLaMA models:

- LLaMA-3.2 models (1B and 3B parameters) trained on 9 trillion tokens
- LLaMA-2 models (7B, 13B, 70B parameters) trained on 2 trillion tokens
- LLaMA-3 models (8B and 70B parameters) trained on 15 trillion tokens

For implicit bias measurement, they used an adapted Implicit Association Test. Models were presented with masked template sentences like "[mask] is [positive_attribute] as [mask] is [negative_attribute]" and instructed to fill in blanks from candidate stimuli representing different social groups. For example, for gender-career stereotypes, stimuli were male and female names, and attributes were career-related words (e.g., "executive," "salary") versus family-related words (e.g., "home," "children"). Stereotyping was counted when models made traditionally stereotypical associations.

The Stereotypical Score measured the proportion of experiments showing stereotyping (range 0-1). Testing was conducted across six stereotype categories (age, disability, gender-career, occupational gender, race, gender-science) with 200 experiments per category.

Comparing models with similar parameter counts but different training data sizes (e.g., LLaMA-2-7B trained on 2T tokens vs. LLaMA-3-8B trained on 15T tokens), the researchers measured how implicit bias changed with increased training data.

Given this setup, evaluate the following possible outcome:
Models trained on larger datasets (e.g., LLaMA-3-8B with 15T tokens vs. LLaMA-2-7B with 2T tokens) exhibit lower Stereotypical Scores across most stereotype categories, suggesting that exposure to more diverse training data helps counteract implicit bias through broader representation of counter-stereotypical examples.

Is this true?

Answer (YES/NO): NO